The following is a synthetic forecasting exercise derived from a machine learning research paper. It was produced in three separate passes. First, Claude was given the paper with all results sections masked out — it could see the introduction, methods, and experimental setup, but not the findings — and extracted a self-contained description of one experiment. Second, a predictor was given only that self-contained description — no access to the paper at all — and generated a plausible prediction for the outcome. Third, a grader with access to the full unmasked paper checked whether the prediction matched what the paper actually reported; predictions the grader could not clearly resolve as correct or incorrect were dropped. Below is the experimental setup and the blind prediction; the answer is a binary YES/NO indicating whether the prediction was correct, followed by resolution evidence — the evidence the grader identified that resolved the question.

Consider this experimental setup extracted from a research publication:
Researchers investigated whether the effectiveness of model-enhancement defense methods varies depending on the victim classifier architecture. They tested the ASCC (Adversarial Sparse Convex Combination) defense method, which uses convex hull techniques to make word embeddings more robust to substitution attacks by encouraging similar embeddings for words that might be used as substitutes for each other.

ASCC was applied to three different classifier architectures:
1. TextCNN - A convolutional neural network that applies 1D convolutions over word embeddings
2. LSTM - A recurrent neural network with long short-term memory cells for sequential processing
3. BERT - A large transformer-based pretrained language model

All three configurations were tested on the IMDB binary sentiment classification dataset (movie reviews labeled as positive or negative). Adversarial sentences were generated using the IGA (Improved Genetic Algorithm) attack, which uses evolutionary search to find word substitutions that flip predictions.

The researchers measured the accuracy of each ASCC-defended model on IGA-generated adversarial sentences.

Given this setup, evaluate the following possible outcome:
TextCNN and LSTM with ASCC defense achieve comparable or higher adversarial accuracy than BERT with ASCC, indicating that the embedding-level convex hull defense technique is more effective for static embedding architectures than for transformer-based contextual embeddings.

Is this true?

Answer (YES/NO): NO